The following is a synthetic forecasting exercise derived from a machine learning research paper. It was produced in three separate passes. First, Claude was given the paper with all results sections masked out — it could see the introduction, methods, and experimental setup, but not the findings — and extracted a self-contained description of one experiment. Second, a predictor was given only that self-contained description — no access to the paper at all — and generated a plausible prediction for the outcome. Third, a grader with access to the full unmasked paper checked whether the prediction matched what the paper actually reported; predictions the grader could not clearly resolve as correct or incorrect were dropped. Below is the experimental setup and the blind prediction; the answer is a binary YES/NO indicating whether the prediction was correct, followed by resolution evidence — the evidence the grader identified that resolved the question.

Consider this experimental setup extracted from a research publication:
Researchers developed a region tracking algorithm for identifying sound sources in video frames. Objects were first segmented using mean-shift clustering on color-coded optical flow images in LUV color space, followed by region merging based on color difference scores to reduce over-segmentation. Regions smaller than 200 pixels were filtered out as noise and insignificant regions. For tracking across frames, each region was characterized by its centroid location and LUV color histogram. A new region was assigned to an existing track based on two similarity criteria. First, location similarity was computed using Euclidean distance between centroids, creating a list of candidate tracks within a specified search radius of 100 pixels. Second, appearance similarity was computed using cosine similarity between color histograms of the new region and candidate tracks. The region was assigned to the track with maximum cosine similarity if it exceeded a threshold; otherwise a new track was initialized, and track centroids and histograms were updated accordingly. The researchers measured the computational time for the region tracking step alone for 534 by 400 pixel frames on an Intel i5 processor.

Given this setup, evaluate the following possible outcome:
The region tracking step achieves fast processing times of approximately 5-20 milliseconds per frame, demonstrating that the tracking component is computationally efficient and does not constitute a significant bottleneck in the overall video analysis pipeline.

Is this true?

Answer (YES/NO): NO